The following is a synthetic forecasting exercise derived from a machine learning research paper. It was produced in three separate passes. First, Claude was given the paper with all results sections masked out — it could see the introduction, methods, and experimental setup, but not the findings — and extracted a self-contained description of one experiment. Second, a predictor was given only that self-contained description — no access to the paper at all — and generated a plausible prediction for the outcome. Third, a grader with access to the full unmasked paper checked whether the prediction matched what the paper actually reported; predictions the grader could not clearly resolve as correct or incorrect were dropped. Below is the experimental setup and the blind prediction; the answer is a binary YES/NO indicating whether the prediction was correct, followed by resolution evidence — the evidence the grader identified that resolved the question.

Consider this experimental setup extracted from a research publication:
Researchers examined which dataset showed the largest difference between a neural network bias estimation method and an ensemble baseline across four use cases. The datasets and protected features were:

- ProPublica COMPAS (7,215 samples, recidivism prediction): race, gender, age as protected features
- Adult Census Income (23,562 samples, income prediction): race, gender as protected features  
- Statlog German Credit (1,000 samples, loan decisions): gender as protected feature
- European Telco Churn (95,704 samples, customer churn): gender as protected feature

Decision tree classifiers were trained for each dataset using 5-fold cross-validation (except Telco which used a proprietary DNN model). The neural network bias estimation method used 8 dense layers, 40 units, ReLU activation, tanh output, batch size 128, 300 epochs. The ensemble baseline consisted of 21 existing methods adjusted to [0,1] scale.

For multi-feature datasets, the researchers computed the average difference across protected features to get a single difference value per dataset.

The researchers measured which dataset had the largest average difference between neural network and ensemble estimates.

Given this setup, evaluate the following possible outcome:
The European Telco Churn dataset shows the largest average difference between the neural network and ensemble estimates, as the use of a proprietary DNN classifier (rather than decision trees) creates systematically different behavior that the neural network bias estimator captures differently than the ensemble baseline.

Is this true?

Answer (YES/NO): NO